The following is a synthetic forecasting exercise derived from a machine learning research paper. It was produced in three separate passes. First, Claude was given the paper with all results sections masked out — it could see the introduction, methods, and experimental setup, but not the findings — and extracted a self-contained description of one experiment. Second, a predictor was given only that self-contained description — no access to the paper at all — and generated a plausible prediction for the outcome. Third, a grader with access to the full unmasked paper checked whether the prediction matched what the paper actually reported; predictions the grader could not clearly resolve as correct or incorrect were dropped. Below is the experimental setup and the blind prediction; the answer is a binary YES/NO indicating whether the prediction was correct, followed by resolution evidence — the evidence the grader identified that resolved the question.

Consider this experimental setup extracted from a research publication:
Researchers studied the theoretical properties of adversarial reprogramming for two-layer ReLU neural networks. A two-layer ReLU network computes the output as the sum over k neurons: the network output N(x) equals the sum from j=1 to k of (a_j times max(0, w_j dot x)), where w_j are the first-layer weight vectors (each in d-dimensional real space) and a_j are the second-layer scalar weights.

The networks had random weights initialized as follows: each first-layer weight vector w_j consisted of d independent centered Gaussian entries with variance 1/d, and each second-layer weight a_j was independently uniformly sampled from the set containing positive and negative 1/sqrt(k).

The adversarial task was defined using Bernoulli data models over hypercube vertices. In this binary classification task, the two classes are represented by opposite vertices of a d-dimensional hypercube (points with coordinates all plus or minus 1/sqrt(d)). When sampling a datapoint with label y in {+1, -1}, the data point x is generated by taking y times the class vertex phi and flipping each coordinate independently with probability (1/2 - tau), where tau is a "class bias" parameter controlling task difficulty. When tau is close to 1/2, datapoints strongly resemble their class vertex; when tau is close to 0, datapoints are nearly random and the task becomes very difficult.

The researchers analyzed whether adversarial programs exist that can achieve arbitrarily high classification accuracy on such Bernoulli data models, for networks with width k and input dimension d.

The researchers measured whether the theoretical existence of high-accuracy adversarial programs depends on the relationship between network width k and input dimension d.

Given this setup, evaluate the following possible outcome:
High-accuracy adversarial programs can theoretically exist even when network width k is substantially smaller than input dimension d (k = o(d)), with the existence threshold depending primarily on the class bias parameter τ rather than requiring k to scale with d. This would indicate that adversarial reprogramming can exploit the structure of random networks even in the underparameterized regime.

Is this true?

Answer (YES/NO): NO